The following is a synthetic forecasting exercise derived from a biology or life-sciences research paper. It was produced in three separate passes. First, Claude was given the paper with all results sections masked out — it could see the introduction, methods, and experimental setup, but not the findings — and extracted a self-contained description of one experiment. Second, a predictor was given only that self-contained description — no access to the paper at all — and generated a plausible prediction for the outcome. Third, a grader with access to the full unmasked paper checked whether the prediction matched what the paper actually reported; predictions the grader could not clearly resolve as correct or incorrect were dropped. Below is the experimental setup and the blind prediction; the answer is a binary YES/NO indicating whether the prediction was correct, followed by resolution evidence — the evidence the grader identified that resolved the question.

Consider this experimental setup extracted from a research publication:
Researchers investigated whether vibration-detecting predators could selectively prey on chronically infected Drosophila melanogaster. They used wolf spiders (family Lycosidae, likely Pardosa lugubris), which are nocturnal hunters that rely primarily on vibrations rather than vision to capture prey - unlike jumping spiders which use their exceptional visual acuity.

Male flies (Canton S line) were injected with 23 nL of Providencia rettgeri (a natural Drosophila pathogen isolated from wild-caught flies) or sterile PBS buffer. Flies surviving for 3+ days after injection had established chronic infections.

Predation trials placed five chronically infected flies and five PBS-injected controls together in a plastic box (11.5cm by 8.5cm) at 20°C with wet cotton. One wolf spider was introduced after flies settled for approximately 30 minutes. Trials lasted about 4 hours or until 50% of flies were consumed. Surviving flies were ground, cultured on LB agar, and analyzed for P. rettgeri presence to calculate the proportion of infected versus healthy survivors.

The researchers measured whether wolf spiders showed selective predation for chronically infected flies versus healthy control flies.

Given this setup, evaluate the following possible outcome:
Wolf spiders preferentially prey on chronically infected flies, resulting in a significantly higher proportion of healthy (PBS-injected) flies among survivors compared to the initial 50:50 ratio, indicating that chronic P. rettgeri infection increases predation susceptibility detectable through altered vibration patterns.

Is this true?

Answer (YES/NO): NO